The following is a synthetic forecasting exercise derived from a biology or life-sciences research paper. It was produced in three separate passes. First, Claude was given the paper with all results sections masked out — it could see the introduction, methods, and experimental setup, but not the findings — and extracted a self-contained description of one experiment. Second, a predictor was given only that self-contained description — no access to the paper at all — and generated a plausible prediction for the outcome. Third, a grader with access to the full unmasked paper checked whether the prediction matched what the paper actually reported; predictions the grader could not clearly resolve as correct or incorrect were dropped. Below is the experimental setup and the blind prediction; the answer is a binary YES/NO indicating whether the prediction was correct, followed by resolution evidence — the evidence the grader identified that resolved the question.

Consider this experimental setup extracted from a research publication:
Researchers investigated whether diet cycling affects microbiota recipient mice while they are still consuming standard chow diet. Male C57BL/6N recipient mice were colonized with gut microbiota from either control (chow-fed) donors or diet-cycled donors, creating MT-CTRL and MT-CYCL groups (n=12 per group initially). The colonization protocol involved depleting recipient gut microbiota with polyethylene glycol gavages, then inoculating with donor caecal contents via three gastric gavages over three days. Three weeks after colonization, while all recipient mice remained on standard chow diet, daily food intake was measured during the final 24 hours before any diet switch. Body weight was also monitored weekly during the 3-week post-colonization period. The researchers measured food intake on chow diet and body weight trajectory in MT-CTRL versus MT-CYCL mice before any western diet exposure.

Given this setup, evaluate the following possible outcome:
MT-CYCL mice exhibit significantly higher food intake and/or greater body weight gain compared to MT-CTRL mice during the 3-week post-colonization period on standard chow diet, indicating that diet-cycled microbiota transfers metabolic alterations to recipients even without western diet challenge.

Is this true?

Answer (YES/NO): NO